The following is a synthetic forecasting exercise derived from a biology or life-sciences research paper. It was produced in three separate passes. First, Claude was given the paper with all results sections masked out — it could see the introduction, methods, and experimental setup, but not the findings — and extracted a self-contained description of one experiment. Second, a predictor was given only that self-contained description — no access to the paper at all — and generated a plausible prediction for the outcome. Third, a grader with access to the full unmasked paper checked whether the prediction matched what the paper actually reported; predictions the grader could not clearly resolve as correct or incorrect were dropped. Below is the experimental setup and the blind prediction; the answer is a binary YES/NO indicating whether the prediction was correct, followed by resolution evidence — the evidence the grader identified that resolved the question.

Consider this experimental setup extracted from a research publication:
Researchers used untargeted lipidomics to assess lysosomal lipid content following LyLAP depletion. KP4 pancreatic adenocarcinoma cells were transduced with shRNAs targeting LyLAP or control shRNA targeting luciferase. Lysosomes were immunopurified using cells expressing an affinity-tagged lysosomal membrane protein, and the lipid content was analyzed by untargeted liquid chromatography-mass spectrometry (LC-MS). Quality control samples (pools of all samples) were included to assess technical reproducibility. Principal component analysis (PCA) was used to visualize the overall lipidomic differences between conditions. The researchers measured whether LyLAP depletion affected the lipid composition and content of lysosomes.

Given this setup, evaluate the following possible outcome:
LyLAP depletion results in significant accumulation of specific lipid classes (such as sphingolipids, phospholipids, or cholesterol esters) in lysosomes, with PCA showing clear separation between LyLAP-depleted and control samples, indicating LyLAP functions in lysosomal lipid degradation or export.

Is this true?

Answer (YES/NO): NO